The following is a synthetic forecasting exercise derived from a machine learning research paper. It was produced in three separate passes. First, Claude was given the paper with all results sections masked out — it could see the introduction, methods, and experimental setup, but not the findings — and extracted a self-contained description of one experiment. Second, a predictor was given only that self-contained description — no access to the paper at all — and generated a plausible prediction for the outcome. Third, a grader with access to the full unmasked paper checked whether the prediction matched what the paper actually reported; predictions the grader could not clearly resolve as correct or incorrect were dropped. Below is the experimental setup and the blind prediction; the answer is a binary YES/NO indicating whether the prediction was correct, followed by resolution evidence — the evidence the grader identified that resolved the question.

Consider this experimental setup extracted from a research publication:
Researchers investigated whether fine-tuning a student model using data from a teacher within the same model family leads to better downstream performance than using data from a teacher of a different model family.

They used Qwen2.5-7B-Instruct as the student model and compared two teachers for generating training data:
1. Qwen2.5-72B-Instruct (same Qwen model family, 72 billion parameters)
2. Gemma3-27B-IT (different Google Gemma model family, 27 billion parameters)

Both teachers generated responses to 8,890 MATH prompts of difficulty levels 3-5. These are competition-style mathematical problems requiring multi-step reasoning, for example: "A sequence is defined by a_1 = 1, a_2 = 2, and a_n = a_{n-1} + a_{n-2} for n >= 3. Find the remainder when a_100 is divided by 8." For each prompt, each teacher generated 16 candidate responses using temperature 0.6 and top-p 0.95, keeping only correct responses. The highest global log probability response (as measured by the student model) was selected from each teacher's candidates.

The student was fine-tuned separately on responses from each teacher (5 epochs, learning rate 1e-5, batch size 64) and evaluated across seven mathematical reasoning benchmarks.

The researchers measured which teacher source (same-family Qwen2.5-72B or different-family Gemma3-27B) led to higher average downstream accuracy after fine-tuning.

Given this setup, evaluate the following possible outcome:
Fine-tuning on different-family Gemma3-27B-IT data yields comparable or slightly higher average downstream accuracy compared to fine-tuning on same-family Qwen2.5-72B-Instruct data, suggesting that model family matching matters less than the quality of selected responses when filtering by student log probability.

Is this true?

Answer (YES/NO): NO